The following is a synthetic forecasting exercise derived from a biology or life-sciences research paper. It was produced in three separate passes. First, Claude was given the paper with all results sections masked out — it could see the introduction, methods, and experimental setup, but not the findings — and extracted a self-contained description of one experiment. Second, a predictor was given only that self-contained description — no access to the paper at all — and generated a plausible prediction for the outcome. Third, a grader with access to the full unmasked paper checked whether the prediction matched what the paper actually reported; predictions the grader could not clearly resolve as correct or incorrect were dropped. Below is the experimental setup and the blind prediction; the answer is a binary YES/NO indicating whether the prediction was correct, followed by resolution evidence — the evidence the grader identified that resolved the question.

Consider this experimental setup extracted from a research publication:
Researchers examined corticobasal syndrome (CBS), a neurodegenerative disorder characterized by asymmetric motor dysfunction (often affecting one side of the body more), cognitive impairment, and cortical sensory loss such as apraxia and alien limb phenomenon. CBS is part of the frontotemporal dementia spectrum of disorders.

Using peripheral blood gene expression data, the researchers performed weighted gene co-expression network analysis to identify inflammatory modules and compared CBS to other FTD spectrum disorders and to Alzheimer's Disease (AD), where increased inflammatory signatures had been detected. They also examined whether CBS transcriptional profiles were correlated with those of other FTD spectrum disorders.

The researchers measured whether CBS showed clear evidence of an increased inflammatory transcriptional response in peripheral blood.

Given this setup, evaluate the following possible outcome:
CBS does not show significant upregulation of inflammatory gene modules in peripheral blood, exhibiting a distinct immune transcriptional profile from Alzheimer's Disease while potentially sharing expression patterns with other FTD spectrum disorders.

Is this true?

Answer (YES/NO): YES